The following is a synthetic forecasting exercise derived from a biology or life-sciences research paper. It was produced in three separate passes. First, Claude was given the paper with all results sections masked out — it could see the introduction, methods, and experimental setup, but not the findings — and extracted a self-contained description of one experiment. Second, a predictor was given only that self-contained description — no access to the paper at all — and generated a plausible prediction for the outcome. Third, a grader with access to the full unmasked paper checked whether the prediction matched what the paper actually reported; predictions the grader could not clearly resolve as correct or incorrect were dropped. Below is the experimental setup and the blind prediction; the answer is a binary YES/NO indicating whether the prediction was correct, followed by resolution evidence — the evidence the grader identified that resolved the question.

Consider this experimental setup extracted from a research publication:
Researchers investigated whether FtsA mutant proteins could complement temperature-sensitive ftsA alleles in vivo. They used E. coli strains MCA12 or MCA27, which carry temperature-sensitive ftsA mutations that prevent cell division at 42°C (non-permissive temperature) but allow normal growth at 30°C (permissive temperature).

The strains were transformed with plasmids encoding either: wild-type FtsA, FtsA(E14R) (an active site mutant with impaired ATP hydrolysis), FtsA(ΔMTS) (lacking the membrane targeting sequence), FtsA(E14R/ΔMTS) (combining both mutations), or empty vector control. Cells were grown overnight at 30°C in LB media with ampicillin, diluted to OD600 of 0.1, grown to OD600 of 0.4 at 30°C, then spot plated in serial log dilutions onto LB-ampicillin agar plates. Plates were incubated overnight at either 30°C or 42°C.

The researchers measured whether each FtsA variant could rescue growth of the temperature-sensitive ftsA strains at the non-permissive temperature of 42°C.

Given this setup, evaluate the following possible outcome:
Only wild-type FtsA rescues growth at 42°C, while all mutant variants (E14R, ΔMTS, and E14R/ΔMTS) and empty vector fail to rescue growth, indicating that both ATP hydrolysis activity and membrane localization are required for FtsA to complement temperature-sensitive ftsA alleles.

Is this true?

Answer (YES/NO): YES